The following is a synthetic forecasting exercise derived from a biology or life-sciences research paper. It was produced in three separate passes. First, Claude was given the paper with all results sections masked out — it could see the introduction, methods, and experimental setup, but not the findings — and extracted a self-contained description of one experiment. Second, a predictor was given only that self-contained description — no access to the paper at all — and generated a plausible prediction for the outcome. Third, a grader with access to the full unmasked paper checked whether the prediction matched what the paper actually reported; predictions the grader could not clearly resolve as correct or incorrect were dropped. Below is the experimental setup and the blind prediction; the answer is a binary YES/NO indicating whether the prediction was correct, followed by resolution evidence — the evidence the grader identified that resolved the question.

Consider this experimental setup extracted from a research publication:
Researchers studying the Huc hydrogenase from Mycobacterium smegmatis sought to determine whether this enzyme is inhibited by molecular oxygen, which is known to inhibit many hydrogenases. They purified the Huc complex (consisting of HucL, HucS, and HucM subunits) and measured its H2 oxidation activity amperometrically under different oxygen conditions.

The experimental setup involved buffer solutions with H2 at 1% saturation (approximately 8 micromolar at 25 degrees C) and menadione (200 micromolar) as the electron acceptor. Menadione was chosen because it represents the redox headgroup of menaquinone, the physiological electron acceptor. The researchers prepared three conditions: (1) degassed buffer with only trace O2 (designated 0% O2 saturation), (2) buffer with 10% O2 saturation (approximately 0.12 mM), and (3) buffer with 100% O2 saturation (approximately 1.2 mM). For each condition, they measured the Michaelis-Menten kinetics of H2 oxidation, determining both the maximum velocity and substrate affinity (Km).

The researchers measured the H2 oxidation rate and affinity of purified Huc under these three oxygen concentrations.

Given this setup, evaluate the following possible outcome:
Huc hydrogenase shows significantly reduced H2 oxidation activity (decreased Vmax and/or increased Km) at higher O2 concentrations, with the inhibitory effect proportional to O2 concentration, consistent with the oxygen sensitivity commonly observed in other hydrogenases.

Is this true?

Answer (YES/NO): NO